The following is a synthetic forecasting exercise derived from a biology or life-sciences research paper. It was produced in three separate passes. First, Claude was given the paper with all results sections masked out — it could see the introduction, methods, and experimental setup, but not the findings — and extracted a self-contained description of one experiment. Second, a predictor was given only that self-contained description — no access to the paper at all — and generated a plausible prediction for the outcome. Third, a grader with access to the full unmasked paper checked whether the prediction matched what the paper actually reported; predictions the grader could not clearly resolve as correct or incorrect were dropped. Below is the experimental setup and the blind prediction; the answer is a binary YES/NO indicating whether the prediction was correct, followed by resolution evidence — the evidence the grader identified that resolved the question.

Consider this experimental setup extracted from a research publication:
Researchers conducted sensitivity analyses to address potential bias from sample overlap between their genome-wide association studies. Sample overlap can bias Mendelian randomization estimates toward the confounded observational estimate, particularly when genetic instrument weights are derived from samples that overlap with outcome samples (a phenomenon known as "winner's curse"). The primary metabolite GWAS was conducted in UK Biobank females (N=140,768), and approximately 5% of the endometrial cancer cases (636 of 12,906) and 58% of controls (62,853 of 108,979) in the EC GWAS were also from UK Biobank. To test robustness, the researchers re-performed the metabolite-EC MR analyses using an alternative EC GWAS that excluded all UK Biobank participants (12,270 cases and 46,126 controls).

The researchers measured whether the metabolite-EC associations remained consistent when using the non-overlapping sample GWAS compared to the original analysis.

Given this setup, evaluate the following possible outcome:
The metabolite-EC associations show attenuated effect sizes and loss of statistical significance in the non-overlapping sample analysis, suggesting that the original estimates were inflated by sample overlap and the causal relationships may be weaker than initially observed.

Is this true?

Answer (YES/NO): NO